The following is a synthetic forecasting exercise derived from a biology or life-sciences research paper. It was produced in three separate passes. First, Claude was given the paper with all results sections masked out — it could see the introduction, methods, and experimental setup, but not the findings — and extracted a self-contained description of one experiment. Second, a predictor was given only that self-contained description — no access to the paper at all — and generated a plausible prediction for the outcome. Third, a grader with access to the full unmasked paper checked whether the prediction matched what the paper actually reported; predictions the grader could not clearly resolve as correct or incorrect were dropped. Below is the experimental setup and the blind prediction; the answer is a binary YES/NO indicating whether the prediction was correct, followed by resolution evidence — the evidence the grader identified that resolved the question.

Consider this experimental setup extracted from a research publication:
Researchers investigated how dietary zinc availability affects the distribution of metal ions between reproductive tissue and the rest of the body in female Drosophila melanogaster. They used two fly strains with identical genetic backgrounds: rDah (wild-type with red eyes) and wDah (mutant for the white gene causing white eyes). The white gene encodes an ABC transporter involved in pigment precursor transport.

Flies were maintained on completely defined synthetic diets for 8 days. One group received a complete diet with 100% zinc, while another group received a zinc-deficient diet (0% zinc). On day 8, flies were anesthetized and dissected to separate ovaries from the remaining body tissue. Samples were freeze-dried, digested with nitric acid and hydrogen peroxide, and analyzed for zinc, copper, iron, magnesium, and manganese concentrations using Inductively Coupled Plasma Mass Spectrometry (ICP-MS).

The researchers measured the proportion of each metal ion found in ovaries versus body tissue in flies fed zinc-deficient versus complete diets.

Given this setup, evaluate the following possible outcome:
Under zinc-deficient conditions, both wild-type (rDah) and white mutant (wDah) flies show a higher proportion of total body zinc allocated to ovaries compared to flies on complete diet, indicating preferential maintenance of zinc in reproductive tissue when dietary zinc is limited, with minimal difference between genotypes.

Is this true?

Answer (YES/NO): NO